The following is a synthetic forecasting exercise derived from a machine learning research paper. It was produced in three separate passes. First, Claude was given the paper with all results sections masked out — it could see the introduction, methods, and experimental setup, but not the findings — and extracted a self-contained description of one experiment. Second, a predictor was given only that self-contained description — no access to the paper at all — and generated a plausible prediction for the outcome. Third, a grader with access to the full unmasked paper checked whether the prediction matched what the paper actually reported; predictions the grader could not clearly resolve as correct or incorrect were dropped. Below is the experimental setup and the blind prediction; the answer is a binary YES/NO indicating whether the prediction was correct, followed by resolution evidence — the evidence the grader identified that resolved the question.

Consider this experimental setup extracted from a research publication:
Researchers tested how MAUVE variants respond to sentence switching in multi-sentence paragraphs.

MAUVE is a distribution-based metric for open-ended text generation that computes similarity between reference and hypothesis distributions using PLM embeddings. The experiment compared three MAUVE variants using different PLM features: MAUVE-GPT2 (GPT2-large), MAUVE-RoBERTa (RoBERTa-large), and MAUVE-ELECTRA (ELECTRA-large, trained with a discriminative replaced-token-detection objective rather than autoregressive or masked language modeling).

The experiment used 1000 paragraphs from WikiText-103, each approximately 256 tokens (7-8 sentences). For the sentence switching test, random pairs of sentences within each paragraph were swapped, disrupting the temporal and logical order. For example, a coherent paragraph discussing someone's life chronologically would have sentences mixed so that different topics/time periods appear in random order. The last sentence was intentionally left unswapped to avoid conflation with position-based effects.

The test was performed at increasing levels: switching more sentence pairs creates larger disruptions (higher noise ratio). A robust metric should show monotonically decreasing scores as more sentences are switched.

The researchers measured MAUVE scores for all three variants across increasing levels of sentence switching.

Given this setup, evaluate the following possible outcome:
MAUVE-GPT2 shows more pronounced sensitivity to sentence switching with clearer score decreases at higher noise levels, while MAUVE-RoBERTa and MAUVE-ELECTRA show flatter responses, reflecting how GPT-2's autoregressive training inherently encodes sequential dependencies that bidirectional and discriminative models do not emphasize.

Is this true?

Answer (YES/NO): NO